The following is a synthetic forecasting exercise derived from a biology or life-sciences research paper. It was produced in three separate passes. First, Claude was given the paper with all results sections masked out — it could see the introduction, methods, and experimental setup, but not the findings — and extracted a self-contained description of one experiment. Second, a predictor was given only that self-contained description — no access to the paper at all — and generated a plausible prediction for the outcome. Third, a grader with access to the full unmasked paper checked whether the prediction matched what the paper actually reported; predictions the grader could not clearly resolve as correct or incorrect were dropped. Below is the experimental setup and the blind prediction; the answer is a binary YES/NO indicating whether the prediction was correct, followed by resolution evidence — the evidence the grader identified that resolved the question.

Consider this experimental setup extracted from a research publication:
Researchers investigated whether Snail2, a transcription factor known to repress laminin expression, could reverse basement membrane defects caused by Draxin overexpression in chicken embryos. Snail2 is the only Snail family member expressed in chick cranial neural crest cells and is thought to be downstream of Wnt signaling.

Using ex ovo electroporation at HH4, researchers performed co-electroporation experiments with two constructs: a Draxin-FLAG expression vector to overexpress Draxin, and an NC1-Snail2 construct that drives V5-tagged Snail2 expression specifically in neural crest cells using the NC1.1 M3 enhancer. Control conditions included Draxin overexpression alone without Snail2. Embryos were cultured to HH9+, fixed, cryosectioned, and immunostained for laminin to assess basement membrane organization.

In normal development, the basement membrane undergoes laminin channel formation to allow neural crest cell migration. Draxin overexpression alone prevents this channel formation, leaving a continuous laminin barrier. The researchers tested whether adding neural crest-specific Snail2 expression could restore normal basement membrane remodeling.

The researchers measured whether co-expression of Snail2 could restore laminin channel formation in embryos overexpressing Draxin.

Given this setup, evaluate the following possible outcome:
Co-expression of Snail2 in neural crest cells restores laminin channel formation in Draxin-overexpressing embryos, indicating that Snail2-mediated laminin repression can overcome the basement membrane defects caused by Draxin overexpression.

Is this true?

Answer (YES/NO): YES